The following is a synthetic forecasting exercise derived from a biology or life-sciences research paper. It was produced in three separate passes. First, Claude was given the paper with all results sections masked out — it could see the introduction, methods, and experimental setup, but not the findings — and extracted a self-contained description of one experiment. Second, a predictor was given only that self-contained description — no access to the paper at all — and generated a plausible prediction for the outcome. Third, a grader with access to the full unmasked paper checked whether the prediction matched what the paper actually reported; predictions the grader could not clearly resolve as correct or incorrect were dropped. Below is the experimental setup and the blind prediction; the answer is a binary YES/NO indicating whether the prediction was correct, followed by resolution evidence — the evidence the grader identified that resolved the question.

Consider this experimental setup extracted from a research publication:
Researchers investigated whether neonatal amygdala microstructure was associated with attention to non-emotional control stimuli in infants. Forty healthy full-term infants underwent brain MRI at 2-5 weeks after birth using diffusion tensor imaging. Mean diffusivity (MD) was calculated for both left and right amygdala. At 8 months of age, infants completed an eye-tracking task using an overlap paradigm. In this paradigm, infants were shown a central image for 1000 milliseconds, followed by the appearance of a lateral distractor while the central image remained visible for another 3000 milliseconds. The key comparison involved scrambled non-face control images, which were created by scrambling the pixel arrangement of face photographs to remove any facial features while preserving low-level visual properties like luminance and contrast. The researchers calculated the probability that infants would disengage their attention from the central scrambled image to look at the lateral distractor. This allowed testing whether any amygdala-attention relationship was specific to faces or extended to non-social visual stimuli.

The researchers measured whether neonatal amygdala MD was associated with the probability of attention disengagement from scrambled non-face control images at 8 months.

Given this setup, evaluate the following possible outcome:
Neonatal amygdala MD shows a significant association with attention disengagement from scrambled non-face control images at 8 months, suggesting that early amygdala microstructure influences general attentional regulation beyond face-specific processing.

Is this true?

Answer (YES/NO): YES